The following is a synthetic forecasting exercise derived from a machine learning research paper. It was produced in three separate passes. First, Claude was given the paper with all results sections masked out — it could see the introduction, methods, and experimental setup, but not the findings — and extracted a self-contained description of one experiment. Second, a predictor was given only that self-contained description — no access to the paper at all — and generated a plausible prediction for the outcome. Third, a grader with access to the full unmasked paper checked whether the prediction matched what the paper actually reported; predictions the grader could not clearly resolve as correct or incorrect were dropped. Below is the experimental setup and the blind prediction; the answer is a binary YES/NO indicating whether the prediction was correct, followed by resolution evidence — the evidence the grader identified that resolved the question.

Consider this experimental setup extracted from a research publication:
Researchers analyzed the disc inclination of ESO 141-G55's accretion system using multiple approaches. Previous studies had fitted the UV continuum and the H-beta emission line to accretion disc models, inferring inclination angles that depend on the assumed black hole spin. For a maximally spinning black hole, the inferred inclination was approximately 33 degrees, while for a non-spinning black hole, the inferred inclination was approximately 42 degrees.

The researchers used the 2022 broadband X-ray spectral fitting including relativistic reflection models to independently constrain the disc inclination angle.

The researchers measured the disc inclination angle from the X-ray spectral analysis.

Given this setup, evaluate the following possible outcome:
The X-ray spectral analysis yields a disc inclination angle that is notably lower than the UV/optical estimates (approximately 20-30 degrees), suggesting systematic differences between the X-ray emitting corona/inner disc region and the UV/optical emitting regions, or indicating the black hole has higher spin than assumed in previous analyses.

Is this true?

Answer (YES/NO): NO